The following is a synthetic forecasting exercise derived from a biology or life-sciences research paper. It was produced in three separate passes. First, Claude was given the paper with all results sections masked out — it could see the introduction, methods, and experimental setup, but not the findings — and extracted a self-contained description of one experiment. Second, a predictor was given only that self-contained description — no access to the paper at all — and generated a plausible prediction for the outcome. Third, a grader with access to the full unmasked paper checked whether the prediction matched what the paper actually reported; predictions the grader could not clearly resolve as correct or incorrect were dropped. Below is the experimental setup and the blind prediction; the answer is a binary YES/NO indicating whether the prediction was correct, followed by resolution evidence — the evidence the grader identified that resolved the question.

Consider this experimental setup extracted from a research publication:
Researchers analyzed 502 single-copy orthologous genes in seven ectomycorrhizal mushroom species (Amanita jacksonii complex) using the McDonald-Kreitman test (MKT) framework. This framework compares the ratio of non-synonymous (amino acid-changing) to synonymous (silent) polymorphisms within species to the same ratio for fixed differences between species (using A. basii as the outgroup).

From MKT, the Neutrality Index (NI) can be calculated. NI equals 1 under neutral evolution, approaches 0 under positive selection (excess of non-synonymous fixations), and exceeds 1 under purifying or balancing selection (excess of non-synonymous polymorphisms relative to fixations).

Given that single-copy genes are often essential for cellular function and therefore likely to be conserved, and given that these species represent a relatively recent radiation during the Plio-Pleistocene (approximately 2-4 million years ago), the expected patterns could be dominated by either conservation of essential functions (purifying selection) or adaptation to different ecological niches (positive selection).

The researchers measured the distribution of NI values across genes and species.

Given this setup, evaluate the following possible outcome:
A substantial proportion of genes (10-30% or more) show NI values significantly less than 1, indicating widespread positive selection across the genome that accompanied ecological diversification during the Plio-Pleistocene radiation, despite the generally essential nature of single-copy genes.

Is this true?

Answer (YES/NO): NO